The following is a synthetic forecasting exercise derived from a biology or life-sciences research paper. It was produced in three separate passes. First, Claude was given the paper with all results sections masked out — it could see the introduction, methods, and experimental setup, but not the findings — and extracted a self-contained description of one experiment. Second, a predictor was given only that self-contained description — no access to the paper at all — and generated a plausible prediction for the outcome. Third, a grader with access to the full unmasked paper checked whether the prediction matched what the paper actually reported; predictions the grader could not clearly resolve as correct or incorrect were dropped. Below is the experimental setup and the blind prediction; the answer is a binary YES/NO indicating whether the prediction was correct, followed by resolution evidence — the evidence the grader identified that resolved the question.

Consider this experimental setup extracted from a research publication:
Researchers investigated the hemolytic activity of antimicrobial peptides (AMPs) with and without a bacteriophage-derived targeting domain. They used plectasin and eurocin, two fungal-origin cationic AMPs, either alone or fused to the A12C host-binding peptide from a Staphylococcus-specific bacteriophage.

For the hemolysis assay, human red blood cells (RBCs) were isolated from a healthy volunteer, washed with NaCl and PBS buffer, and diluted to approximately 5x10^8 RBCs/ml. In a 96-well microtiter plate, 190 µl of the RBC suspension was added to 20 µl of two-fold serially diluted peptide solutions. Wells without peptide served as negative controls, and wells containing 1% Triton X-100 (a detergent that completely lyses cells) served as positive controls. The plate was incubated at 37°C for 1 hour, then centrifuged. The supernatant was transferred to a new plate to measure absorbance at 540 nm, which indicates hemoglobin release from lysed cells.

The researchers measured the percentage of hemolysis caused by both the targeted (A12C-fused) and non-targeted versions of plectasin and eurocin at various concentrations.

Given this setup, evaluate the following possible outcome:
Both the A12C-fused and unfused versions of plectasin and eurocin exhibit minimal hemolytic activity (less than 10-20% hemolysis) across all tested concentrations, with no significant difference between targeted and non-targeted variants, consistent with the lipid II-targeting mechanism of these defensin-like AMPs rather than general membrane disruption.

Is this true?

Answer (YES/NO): YES